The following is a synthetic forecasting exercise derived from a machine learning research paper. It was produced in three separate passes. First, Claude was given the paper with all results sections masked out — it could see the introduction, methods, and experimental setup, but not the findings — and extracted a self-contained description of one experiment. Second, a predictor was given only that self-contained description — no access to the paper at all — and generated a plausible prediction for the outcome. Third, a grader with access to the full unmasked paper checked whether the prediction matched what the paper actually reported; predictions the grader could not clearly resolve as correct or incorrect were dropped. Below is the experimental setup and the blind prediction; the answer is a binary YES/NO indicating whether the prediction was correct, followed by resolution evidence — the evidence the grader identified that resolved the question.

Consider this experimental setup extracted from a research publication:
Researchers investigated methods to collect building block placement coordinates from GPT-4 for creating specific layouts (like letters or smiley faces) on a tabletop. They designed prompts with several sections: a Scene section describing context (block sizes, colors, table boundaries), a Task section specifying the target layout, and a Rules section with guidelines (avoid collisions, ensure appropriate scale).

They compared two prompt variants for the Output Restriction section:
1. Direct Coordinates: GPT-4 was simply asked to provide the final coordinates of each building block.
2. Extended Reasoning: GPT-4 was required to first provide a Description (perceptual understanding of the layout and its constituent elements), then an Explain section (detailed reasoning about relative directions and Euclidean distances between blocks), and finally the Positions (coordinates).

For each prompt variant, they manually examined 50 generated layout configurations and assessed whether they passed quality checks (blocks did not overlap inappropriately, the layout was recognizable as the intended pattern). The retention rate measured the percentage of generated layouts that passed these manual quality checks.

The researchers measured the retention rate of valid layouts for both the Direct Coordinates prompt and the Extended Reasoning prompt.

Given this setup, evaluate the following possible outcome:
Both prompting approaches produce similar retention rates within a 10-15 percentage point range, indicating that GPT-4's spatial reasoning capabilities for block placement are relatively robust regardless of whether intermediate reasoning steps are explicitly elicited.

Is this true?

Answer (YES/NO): NO